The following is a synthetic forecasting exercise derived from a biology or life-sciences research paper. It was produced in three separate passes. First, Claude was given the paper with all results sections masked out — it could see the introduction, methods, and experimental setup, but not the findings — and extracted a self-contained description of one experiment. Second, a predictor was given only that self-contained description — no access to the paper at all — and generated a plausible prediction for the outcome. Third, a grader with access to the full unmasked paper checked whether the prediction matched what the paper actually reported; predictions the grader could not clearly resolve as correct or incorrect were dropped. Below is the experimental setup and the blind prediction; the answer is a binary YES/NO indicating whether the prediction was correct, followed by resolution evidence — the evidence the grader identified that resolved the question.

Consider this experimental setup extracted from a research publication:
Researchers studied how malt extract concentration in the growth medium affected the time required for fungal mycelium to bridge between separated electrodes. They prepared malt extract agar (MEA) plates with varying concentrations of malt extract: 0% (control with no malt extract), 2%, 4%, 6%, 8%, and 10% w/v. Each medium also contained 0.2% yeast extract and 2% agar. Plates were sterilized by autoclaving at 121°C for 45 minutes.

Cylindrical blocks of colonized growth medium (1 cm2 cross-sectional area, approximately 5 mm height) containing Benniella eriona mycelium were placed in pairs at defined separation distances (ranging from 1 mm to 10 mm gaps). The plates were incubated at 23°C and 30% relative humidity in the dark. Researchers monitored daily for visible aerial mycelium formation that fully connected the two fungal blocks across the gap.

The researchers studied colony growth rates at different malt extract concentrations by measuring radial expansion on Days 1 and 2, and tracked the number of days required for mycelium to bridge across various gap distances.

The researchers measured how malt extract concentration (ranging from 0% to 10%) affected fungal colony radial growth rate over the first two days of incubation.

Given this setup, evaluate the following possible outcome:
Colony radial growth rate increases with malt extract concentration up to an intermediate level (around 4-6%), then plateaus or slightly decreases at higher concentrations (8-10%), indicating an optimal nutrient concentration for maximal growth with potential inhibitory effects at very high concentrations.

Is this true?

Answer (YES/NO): NO